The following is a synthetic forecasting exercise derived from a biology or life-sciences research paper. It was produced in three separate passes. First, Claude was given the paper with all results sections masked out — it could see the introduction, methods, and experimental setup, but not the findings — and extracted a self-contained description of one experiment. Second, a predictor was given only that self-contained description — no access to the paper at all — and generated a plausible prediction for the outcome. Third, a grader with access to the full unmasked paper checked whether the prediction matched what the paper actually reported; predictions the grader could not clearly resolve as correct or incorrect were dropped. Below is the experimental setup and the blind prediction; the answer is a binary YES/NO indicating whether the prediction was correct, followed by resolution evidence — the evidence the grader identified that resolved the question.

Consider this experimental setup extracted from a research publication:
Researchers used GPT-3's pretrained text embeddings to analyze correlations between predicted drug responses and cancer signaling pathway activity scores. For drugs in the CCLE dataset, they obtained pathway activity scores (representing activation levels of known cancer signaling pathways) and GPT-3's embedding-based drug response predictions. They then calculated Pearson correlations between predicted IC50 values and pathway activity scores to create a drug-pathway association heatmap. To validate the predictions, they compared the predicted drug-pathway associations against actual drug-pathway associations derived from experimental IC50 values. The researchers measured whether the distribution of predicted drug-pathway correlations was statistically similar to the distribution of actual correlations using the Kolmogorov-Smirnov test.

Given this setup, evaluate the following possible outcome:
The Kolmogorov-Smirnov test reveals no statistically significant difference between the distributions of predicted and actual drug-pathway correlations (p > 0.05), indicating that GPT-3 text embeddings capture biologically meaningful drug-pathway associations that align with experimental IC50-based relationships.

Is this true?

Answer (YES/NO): YES